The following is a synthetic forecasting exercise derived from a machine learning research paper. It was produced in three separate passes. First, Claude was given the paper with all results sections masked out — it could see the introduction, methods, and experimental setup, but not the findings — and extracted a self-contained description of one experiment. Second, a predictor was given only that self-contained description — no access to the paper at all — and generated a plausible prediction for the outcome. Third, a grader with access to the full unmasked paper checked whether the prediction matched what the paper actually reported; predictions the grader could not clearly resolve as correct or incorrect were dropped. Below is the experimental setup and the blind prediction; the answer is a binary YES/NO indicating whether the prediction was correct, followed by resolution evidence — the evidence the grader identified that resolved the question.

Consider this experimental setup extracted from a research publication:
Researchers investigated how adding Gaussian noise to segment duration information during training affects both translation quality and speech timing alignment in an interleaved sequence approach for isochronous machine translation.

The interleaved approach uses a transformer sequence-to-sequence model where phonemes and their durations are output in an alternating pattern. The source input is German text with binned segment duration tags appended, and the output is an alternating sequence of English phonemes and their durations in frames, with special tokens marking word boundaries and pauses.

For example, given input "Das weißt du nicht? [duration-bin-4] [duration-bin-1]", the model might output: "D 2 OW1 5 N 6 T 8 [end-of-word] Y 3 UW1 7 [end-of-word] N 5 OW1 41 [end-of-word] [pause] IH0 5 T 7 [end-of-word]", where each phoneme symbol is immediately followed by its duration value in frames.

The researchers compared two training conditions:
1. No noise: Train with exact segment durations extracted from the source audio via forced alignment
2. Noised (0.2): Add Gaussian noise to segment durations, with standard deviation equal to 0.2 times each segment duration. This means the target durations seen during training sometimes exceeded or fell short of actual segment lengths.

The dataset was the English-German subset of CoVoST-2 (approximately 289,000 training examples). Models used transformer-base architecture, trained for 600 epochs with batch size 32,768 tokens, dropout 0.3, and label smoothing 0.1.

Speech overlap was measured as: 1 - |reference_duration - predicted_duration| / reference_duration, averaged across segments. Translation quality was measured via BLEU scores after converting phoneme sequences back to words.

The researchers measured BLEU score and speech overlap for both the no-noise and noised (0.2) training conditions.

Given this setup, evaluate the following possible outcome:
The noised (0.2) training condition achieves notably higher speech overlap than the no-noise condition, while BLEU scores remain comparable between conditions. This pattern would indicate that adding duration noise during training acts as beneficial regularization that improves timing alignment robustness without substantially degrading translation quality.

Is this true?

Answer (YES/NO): NO